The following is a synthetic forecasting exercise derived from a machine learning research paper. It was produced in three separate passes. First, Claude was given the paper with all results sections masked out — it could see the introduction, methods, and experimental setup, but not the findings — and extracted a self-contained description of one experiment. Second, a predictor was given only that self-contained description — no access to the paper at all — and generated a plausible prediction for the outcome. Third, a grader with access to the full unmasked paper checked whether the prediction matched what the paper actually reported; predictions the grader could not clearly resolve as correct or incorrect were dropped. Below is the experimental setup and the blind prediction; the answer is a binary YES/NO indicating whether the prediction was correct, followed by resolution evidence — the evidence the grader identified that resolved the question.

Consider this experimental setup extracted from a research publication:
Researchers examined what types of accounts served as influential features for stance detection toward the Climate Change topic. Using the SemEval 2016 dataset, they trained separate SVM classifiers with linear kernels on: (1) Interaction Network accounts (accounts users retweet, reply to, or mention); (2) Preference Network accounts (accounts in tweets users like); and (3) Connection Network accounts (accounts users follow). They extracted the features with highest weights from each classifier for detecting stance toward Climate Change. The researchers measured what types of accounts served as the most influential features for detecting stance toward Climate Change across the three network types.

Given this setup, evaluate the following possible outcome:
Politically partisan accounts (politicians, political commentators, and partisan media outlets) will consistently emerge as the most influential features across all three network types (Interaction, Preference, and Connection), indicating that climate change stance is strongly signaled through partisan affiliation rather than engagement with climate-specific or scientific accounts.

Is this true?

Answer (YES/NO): NO